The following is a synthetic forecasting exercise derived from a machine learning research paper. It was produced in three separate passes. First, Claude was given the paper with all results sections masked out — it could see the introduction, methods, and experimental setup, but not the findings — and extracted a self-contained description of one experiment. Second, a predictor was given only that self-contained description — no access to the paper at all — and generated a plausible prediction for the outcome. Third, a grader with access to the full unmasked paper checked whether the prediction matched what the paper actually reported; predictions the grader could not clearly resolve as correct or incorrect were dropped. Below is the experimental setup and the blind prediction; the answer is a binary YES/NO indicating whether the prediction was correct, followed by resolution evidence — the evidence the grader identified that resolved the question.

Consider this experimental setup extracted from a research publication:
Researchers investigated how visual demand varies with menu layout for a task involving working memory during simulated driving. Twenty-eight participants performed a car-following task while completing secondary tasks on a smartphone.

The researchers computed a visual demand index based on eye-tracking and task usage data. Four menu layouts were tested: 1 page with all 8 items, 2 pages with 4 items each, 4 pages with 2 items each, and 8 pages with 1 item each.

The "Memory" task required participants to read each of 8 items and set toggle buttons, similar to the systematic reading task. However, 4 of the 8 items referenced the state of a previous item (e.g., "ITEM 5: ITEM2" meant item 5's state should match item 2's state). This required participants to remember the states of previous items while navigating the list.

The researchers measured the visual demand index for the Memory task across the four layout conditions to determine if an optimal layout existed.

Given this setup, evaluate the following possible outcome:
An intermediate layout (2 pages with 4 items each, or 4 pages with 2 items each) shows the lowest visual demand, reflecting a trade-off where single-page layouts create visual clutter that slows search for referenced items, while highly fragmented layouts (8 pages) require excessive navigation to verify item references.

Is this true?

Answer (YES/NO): YES